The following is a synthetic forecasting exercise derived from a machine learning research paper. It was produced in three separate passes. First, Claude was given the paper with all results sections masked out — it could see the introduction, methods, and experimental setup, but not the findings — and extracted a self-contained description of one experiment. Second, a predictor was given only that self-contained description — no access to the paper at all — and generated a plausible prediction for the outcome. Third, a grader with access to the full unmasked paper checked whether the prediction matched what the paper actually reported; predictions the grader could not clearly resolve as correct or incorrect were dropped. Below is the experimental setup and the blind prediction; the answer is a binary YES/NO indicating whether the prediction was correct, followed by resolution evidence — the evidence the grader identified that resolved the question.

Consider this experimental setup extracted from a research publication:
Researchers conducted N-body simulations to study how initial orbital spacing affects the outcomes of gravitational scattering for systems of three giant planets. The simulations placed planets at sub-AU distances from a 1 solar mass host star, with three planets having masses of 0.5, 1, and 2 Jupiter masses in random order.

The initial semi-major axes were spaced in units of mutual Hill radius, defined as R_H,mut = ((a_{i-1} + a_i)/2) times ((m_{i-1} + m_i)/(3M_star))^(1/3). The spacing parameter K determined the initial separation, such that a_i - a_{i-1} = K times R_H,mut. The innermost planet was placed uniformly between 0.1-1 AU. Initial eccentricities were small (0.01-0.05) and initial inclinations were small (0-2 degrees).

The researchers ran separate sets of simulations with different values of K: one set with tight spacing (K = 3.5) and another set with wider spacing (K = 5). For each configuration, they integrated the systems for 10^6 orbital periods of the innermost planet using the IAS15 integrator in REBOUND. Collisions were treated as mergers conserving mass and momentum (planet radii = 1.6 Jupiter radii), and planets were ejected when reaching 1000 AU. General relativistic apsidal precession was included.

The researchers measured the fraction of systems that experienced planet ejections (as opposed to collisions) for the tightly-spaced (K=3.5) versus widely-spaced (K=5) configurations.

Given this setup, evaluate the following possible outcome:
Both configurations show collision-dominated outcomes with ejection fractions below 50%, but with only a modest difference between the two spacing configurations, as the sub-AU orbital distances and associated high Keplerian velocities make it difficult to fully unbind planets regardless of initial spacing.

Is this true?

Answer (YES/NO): YES